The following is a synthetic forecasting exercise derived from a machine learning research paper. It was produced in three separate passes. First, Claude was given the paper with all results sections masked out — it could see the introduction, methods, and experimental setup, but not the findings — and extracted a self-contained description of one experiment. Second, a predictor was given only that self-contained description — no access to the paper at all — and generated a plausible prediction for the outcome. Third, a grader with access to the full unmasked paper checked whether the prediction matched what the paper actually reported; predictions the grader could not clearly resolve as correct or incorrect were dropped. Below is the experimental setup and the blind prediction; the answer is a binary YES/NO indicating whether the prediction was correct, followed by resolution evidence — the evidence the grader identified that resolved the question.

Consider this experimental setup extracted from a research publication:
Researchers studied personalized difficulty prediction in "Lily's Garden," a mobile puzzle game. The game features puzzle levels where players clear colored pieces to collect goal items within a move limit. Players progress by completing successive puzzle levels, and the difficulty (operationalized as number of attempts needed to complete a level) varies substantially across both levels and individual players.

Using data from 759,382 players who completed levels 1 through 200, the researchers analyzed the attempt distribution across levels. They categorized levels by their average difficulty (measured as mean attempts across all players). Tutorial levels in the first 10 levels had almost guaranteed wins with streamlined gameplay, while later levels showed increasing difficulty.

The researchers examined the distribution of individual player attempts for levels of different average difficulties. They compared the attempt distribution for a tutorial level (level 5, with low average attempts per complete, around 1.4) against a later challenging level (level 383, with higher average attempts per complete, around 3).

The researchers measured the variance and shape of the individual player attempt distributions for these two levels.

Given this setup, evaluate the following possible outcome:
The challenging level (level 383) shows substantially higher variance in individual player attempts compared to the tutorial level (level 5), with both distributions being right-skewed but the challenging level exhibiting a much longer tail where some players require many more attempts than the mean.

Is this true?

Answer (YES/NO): YES